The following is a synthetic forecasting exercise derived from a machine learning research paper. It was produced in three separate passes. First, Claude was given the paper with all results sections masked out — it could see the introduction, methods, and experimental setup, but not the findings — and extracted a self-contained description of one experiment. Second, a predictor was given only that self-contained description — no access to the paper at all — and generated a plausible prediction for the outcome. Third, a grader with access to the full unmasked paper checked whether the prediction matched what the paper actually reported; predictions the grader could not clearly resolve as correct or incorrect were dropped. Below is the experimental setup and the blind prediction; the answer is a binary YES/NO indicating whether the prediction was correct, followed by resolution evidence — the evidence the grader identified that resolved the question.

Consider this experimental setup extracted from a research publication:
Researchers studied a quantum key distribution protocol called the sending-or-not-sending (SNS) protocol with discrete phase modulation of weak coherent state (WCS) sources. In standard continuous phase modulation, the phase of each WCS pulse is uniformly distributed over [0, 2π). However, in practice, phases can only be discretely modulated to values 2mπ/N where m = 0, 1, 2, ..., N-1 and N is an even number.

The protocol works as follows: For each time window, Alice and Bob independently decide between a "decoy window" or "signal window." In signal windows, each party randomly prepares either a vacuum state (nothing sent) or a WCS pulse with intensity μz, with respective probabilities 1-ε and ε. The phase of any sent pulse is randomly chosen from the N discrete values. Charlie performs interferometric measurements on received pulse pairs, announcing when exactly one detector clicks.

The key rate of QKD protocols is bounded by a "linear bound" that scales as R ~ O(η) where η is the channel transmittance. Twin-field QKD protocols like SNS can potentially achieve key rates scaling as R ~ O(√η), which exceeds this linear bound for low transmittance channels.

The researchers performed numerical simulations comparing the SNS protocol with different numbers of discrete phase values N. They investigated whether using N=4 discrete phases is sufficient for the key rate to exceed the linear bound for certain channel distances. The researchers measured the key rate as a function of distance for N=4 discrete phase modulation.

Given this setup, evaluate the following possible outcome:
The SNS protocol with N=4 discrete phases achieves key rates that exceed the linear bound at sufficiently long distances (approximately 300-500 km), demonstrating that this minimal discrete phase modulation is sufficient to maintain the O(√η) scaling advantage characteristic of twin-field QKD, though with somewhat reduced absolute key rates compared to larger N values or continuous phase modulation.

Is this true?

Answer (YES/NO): NO